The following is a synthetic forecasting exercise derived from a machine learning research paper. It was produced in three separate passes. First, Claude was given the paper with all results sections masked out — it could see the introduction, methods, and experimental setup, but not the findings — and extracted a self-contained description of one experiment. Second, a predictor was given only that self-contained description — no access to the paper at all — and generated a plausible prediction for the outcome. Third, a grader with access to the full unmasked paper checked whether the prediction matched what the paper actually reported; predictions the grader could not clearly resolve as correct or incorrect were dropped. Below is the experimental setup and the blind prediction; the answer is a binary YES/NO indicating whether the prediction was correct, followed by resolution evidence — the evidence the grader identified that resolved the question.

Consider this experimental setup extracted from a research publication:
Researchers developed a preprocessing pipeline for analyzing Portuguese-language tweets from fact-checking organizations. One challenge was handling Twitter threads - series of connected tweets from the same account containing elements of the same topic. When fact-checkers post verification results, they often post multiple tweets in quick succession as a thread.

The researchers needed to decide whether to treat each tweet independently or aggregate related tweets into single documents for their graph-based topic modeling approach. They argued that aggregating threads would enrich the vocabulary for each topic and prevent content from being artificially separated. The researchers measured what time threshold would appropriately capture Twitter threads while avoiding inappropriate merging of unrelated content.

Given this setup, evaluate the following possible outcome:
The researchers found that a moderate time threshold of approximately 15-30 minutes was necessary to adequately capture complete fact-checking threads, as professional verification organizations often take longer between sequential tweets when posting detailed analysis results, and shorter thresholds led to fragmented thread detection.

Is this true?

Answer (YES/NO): NO